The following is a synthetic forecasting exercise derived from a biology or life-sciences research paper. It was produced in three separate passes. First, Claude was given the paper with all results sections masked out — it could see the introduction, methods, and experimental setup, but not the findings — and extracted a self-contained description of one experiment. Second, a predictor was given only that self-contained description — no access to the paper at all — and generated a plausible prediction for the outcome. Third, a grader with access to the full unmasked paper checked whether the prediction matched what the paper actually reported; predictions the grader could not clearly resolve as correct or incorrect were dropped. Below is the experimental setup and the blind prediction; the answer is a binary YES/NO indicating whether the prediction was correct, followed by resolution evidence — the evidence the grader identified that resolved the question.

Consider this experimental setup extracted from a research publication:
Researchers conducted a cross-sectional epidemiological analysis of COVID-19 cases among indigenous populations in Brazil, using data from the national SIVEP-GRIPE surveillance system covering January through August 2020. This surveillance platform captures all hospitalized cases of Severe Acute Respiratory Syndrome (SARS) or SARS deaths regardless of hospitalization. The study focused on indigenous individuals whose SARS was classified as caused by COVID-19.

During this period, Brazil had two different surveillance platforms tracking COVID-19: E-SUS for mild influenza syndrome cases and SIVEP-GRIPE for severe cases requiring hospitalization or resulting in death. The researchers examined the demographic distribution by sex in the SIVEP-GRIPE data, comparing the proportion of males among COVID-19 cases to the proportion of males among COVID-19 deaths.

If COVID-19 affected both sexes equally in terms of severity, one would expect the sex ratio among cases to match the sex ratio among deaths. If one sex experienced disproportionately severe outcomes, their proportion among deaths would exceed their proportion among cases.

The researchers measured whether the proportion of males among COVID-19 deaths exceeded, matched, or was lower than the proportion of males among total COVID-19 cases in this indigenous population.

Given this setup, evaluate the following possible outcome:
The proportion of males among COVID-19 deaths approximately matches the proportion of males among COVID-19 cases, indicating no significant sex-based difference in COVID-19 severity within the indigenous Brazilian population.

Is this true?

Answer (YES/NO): NO